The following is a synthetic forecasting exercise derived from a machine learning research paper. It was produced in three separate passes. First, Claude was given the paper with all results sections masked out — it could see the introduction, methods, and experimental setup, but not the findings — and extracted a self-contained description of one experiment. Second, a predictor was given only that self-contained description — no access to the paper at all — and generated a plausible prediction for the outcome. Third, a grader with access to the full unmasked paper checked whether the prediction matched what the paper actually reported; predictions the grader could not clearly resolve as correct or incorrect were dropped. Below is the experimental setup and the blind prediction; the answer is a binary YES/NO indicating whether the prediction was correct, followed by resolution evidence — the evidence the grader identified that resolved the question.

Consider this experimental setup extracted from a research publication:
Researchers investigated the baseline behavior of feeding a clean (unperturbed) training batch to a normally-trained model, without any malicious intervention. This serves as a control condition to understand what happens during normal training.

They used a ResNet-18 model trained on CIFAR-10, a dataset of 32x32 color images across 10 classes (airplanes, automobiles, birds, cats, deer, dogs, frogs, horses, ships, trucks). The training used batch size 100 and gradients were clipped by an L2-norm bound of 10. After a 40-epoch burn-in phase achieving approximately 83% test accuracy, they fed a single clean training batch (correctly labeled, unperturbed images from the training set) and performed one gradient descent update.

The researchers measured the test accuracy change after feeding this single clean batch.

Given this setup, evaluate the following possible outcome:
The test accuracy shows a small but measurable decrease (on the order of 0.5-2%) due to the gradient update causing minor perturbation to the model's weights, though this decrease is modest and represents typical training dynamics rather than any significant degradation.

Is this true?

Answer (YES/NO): NO